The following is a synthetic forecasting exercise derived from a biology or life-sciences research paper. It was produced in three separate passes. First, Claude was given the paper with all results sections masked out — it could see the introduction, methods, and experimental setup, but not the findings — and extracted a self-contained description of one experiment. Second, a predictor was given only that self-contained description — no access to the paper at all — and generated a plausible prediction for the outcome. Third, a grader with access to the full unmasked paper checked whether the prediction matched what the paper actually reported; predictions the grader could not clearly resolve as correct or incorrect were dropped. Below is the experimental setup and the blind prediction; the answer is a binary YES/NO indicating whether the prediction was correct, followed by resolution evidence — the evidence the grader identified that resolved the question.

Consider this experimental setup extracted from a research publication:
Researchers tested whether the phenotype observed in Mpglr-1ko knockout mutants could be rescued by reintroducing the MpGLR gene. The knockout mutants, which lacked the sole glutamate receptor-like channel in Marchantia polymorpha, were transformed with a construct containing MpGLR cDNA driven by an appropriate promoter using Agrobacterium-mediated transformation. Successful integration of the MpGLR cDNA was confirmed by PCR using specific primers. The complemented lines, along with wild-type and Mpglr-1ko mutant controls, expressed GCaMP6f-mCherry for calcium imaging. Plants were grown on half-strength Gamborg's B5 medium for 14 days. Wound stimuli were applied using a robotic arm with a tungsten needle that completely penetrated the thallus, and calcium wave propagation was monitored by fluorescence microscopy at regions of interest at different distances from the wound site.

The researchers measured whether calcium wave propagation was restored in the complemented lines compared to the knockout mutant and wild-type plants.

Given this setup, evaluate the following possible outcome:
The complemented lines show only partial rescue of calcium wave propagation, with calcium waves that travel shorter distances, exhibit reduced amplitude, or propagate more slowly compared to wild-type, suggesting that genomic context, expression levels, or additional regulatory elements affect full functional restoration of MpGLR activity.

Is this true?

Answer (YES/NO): NO